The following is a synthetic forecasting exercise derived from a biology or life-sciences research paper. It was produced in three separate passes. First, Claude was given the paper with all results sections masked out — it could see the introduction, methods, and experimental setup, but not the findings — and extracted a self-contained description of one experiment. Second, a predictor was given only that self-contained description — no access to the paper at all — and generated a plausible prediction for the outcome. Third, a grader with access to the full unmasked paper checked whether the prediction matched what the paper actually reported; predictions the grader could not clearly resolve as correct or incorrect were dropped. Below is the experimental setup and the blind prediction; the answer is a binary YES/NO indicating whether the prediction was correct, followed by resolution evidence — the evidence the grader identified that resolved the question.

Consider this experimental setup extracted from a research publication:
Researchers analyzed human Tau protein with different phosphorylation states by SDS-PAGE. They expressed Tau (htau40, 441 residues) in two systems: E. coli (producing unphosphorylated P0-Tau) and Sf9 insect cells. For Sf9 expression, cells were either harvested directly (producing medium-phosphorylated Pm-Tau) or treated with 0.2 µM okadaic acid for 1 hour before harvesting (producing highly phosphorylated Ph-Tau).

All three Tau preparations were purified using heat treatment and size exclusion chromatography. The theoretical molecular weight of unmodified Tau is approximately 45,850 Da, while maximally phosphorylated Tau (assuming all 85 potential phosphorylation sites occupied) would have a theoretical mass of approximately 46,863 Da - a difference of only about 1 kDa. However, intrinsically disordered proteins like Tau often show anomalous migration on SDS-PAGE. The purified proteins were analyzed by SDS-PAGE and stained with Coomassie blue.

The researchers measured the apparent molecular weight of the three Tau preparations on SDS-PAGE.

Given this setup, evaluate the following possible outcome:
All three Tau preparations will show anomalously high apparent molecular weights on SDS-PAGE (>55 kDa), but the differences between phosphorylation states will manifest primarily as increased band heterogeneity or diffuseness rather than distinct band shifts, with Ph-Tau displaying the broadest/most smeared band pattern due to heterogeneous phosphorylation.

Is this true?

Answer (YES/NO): NO